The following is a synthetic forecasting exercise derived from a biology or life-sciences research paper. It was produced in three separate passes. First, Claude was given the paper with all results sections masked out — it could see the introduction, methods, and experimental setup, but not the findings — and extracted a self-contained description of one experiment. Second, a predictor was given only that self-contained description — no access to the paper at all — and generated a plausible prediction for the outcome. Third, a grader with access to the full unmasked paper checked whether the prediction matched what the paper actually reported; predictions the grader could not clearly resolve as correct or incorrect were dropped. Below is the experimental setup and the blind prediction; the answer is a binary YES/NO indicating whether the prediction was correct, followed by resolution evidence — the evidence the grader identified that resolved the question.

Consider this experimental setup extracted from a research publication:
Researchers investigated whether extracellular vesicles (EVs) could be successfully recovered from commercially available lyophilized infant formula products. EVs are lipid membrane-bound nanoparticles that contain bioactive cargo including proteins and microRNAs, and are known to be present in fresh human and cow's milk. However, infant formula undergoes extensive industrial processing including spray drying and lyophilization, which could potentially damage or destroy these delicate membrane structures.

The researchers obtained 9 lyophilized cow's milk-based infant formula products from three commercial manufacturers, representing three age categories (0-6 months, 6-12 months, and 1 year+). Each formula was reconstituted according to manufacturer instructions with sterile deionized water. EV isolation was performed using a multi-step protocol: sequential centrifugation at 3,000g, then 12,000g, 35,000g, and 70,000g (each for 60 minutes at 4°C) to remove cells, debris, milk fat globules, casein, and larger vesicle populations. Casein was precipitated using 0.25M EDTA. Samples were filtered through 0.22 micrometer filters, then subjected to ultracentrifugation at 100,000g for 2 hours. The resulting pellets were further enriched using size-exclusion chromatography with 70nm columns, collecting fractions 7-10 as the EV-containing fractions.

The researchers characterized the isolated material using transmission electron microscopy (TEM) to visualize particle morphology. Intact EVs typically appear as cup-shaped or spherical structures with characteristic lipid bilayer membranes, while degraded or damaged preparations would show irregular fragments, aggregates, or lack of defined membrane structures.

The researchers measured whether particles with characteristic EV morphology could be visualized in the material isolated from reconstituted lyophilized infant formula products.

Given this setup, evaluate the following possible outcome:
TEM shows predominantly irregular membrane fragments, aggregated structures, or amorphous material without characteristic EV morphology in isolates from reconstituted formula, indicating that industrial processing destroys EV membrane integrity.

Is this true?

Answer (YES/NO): NO